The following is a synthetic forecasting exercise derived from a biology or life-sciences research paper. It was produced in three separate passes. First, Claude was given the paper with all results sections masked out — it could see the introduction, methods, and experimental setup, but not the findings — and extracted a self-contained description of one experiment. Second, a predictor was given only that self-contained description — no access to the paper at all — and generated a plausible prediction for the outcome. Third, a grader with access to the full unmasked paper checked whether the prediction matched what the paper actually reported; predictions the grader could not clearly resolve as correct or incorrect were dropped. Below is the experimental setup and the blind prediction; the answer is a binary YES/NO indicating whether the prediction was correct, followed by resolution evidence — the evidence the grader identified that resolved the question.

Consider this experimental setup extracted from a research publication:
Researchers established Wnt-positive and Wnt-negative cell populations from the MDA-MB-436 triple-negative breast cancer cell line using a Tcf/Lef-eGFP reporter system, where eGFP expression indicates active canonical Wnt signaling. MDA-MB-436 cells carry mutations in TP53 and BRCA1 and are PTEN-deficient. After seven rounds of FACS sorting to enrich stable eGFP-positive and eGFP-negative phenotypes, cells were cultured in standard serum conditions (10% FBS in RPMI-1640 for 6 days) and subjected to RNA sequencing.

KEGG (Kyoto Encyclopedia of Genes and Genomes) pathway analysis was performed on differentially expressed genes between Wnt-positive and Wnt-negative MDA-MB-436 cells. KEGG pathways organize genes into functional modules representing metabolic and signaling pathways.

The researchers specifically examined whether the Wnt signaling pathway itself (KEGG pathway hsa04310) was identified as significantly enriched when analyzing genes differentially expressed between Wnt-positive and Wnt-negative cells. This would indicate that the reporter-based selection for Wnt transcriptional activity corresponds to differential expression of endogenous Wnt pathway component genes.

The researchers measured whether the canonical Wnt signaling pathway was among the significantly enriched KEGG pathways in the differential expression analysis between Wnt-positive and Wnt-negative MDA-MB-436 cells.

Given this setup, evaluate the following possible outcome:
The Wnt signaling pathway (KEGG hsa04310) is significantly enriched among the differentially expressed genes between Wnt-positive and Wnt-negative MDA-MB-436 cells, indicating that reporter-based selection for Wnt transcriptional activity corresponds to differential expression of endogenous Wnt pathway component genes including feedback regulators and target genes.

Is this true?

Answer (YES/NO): NO